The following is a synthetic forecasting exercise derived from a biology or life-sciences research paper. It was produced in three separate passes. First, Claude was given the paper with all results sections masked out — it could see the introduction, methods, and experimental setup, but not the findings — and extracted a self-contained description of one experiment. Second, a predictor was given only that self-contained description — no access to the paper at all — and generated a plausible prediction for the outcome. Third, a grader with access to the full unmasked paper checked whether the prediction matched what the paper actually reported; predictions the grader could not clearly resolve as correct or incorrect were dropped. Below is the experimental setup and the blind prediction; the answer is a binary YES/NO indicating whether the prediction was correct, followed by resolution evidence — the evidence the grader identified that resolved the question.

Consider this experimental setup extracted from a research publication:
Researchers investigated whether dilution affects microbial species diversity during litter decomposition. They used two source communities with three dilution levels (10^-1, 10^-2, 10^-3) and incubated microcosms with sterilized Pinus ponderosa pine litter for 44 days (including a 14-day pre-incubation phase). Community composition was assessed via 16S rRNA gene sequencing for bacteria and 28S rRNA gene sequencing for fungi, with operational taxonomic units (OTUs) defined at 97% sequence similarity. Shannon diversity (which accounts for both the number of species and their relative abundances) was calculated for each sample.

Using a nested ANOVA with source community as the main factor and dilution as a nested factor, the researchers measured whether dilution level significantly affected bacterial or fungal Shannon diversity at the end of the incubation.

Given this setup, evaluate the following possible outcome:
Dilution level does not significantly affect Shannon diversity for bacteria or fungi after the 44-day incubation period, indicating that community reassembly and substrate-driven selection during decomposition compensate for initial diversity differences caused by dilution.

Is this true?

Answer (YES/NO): NO